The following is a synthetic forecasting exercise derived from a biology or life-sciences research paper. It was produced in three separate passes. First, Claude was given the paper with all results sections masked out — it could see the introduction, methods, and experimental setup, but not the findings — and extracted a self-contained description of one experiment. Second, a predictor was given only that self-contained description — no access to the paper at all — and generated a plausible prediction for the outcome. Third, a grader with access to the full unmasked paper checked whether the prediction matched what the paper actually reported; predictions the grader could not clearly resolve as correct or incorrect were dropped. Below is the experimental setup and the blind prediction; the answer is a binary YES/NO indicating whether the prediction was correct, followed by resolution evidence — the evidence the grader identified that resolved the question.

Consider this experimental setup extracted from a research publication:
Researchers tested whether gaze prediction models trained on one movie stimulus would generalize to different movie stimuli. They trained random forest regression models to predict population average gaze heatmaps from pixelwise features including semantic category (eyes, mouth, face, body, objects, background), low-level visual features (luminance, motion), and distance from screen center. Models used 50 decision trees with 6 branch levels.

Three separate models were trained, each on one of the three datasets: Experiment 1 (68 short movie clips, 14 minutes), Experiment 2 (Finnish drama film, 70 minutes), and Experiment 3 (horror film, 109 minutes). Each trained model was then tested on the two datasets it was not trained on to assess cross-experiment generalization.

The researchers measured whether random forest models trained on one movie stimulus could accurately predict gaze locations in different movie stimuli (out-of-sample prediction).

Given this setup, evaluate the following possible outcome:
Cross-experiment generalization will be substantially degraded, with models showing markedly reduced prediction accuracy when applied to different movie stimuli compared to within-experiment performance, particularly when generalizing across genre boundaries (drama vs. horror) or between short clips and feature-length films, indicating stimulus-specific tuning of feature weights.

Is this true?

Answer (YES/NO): NO